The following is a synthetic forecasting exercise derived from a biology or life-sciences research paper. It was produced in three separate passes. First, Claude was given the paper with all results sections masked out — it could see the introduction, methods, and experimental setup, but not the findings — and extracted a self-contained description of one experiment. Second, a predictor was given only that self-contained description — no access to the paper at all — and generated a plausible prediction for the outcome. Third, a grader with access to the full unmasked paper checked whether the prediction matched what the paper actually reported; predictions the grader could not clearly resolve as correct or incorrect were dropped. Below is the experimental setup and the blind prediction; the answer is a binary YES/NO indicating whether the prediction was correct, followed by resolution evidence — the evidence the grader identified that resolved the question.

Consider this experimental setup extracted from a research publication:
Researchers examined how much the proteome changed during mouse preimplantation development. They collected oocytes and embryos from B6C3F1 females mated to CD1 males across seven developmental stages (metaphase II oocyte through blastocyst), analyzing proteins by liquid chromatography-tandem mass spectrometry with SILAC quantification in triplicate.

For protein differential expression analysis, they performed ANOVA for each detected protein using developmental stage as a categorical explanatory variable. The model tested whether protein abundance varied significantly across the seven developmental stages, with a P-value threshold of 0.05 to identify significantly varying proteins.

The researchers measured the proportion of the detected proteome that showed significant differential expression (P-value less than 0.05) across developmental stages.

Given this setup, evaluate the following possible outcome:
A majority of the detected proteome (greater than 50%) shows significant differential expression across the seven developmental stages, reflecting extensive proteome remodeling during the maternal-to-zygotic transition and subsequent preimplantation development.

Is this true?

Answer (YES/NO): NO